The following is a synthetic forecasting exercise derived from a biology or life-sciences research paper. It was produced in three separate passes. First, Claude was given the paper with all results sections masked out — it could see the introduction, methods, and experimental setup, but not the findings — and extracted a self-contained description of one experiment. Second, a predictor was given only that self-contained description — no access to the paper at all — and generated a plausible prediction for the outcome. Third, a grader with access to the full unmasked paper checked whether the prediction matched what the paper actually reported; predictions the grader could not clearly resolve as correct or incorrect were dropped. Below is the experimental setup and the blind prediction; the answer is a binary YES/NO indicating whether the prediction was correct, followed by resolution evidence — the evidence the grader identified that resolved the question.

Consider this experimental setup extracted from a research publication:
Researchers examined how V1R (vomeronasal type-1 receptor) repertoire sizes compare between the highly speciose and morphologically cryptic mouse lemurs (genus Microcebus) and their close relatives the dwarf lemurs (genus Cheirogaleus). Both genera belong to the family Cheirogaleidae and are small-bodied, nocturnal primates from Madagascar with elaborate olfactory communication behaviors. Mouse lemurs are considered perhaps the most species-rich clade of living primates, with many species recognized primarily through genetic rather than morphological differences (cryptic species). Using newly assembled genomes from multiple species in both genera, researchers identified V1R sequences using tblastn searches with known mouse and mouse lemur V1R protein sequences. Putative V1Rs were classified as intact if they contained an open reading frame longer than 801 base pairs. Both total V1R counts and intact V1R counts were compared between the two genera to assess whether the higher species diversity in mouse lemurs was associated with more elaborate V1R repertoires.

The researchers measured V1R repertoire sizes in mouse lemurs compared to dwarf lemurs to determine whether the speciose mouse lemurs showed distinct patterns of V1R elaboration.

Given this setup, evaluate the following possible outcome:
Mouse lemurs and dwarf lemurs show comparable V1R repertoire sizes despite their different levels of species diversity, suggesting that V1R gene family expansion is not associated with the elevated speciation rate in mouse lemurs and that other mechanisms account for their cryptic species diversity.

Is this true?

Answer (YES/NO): NO